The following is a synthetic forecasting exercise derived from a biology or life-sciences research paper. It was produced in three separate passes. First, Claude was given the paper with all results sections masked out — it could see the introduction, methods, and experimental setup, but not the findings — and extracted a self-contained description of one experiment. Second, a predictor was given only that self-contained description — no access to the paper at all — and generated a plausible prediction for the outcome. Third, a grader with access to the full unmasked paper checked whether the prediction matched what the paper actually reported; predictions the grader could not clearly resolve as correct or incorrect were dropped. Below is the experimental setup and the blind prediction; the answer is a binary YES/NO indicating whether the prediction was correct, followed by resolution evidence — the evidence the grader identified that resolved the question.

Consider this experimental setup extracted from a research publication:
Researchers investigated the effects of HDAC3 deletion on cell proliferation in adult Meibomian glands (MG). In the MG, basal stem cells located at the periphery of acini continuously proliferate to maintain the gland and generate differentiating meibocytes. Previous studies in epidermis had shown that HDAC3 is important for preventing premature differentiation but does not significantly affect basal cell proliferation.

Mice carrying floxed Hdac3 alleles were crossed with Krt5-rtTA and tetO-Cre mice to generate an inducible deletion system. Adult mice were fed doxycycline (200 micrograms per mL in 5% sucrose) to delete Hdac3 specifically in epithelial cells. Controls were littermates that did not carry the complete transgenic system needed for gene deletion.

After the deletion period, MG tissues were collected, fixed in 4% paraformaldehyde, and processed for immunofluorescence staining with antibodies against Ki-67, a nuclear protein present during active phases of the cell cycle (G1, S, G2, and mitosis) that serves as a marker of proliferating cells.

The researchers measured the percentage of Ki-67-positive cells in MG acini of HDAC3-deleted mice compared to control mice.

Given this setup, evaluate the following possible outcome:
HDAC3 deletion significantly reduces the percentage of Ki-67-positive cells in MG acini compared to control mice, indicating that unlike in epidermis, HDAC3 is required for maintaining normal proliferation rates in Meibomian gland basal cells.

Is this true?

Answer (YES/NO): NO